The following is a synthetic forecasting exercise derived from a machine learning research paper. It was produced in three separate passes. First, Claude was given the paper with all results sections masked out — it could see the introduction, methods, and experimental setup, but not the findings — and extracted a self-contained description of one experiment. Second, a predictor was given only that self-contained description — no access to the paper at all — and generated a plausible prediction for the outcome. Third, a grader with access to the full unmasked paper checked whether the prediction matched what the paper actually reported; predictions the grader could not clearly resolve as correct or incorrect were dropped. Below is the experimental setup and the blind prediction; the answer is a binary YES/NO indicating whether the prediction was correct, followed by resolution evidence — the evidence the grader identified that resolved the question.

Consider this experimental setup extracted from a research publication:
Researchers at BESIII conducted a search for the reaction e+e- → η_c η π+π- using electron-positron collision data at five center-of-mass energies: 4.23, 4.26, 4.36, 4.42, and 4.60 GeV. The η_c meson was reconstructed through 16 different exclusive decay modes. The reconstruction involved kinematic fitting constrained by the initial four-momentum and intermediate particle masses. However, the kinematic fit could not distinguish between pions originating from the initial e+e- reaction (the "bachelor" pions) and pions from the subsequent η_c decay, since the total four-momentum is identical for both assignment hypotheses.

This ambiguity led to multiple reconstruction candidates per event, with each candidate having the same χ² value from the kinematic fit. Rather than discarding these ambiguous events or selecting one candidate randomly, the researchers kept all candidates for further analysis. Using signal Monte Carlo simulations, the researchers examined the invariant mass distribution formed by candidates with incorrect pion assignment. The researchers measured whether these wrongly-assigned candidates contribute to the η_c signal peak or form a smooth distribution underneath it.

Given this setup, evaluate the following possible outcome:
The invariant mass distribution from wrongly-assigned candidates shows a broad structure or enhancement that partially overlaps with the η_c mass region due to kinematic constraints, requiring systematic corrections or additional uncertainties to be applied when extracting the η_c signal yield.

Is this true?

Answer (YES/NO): NO